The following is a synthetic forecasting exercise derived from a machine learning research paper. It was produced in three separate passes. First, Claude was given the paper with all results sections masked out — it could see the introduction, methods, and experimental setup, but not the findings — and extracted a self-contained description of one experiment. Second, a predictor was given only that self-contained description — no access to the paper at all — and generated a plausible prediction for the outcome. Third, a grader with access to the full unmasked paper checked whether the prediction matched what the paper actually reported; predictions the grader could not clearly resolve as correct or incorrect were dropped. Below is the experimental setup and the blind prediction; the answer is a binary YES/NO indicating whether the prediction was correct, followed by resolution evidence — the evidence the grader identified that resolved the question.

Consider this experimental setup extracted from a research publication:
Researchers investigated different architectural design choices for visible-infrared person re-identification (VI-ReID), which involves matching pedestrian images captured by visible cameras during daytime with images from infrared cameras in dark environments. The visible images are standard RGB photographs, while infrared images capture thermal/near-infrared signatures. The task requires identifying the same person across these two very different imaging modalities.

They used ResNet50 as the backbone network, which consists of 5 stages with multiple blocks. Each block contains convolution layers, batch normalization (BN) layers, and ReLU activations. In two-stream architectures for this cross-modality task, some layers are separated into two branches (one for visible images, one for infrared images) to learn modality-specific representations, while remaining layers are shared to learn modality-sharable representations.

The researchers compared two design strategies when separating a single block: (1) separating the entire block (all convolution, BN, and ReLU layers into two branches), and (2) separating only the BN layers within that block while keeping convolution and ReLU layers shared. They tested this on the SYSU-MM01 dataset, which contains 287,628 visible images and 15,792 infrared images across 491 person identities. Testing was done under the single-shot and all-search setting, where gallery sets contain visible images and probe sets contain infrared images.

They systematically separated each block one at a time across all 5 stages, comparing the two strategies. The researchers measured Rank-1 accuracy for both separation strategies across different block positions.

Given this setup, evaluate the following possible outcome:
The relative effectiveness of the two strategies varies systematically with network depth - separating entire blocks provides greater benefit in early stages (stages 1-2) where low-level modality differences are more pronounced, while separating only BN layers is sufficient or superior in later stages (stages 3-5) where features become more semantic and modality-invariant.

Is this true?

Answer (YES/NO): NO